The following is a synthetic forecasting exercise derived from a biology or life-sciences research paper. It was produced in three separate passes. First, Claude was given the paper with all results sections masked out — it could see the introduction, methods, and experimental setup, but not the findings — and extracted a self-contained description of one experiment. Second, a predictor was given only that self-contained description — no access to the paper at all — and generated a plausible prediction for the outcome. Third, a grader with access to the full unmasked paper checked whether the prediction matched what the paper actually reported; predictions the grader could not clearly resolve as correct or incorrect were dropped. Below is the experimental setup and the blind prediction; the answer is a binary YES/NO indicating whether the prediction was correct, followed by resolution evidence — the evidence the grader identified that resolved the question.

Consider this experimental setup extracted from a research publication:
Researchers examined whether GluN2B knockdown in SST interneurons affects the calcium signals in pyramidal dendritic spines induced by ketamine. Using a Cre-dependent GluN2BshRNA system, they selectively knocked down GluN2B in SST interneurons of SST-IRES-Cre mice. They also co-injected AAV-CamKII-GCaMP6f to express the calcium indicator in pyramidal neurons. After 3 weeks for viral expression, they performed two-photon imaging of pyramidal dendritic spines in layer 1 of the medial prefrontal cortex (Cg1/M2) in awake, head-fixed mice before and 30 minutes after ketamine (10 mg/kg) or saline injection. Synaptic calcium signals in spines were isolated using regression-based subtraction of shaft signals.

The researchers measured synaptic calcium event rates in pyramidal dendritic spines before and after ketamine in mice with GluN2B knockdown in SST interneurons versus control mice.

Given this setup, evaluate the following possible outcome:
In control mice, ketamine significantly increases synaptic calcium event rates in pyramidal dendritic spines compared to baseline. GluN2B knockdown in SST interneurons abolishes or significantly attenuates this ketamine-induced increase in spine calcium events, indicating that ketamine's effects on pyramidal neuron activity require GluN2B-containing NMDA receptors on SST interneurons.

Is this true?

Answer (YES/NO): YES